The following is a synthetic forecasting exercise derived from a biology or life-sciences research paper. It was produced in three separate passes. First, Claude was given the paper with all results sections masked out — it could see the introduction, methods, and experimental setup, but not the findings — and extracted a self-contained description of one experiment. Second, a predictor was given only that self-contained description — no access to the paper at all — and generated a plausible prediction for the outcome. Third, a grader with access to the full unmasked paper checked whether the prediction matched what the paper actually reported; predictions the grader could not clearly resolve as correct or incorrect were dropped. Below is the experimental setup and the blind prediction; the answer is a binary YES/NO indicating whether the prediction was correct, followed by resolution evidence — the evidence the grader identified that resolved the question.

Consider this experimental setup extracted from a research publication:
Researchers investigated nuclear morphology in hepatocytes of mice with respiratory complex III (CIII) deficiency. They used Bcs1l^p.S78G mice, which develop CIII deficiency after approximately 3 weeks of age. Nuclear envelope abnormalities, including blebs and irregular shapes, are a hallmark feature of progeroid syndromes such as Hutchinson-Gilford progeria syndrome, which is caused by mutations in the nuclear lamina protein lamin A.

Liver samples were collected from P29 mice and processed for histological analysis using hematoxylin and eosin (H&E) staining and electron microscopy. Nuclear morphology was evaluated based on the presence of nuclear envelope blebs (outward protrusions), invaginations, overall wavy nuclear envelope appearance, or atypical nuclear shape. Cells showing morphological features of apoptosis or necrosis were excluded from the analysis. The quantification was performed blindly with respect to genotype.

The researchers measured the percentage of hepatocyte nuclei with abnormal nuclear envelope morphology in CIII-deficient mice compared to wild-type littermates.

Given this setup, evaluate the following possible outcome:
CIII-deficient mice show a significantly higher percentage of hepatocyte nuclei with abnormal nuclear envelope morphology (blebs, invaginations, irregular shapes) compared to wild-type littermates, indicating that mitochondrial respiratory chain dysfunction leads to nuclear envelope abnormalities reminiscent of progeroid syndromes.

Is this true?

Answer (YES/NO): YES